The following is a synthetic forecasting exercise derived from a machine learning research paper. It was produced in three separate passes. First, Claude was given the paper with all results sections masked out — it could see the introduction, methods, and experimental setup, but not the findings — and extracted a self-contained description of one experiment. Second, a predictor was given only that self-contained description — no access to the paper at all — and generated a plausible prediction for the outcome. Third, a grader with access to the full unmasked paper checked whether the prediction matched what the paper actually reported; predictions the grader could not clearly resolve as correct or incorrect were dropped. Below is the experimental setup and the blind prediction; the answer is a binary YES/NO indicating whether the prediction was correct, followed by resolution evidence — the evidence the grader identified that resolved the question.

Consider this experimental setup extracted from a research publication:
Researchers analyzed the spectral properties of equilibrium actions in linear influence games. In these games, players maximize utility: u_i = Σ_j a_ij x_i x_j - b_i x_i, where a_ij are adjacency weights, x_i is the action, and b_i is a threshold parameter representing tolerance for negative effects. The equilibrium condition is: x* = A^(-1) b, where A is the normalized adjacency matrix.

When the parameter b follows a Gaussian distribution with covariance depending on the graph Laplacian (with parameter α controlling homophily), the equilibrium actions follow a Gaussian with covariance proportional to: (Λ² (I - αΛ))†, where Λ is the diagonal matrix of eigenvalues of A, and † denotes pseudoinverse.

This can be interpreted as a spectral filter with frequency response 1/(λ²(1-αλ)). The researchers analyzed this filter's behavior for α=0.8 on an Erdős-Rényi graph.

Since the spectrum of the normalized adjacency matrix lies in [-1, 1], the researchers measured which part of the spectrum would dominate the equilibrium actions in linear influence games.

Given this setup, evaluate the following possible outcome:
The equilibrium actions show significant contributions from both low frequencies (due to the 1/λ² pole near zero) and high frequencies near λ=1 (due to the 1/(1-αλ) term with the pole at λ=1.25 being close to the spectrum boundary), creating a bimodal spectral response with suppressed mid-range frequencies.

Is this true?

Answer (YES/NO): NO